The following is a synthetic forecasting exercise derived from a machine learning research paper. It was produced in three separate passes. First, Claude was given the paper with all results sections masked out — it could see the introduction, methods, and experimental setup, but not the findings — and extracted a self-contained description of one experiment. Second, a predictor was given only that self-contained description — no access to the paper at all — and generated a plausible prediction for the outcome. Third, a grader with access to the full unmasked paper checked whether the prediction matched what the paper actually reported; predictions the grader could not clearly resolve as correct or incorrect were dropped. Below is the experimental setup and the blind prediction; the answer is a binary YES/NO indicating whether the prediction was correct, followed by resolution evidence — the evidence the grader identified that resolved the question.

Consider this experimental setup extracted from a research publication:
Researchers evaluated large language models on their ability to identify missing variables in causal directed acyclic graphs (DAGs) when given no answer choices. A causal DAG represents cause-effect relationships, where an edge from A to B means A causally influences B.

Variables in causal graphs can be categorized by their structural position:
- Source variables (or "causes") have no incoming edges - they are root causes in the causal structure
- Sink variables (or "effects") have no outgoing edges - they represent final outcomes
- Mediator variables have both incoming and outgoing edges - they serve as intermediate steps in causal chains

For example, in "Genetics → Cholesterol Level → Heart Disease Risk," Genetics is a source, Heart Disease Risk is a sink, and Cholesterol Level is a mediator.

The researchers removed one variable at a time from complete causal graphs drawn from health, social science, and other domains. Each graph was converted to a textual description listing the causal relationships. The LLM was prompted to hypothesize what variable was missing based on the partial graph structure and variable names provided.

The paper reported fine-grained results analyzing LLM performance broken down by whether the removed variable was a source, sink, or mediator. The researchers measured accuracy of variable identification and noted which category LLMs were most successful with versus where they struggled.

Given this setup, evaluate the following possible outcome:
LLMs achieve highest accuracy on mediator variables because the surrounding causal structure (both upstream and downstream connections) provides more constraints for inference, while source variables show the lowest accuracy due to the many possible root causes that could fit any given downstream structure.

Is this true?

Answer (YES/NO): NO